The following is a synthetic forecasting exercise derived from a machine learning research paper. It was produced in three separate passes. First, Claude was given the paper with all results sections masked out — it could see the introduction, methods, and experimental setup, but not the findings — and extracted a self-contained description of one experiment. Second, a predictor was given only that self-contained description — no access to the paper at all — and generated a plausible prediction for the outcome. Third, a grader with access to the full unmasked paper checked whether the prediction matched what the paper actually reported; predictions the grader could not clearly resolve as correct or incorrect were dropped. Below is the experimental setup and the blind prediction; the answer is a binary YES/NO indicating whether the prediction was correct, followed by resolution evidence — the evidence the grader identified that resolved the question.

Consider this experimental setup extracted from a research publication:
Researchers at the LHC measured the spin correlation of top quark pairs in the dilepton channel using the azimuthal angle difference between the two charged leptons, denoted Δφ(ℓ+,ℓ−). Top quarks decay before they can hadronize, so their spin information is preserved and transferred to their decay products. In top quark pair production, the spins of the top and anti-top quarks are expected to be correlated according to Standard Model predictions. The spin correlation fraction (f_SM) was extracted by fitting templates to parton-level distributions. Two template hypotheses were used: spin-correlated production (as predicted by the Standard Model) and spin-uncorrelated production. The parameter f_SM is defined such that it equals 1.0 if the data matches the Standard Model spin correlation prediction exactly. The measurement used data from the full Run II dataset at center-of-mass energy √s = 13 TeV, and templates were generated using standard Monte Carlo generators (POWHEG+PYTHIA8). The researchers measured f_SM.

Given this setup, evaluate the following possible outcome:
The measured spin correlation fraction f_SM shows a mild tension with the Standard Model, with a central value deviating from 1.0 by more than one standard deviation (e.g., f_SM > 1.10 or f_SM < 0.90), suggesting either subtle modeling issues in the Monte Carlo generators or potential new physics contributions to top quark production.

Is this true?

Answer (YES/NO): YES